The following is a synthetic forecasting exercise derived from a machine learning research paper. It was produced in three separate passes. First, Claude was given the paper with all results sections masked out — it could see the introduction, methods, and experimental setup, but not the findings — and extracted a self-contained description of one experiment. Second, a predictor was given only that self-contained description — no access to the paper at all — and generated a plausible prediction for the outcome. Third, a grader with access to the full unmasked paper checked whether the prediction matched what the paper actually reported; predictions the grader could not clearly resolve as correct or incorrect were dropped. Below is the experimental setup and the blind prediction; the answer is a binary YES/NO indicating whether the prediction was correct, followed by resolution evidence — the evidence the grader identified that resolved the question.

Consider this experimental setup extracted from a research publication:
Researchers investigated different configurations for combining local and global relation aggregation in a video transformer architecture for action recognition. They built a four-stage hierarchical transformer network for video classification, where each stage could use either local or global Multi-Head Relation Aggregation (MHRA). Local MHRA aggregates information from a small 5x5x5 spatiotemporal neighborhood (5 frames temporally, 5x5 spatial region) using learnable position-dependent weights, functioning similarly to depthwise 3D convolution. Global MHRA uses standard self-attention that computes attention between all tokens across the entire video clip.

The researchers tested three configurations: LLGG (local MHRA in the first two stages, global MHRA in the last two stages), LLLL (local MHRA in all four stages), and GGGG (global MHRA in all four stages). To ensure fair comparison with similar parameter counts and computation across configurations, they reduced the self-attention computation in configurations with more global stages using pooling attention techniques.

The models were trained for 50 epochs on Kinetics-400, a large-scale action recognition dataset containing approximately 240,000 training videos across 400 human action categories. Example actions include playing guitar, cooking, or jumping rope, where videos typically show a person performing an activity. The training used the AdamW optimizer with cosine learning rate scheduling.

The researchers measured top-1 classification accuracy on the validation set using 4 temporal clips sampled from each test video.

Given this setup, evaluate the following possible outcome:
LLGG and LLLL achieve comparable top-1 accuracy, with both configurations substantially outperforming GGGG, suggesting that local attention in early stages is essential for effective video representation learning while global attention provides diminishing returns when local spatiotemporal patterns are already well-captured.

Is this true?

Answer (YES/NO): NO